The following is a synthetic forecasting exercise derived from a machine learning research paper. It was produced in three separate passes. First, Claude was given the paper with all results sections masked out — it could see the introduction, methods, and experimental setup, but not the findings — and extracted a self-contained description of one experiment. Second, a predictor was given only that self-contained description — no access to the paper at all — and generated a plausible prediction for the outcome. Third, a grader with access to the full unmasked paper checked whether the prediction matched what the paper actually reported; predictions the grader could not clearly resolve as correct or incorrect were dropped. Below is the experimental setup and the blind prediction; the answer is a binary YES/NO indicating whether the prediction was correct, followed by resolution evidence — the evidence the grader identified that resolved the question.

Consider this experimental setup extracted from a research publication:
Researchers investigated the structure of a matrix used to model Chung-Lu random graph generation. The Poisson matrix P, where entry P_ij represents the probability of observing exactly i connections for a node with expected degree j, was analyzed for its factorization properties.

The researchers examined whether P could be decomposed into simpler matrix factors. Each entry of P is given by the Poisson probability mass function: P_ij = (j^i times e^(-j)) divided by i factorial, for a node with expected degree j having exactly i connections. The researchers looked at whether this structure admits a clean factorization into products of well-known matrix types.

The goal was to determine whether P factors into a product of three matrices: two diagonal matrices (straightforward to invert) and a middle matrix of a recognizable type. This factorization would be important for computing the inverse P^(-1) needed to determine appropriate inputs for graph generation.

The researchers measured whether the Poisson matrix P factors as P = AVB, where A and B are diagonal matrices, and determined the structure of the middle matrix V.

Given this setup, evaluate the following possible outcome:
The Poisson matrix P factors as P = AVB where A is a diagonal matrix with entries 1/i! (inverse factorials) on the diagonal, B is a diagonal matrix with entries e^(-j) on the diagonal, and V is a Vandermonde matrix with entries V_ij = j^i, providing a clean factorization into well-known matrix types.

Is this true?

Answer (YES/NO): NO